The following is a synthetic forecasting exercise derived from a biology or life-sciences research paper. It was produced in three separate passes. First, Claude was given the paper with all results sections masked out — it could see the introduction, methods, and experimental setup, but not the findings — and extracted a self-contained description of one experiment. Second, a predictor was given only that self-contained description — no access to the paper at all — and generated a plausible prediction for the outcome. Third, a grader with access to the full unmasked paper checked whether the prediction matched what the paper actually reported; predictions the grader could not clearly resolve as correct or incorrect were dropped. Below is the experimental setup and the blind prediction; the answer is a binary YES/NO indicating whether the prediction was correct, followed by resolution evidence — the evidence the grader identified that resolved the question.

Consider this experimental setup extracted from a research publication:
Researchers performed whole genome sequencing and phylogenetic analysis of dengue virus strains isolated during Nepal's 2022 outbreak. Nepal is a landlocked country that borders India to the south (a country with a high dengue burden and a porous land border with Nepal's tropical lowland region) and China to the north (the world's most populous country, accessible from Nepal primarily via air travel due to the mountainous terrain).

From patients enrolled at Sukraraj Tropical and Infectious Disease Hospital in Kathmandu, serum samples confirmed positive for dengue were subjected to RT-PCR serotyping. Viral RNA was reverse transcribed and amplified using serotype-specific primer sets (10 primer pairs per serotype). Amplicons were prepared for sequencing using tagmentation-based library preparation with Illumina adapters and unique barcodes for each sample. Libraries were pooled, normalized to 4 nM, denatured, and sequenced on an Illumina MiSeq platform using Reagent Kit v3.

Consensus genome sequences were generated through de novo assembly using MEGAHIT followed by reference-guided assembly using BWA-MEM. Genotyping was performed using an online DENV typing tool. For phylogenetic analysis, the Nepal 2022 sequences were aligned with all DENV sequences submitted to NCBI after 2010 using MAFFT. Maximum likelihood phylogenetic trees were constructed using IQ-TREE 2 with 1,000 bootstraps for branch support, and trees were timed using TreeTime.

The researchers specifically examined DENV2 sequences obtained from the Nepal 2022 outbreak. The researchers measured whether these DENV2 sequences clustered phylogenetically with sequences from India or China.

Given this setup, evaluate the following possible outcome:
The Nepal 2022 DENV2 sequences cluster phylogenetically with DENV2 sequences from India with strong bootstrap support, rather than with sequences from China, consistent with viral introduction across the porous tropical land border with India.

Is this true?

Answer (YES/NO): NO